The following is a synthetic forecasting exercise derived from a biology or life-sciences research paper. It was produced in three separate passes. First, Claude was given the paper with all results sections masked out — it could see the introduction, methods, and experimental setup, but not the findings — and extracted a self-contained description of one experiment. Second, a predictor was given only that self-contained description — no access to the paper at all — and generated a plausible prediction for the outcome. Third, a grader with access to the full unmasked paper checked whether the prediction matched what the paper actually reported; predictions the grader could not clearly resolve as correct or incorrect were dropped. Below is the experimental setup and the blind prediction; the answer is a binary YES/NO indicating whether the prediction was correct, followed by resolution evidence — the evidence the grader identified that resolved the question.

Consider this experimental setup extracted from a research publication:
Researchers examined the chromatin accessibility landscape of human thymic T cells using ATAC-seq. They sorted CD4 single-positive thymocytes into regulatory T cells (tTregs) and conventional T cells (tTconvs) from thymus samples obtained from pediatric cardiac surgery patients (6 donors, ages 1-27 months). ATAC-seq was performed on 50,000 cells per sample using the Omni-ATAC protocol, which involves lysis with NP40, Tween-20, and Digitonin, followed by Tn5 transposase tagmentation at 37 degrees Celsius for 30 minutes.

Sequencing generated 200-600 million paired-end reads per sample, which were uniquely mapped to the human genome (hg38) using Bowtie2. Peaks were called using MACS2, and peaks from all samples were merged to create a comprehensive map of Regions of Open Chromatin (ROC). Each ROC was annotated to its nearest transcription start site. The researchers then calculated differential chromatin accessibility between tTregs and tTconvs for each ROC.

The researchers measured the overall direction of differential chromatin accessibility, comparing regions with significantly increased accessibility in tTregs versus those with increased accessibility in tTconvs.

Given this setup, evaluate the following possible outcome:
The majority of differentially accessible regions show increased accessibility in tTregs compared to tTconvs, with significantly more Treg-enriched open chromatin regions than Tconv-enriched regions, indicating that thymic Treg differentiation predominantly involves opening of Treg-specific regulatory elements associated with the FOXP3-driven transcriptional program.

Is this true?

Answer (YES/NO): NO